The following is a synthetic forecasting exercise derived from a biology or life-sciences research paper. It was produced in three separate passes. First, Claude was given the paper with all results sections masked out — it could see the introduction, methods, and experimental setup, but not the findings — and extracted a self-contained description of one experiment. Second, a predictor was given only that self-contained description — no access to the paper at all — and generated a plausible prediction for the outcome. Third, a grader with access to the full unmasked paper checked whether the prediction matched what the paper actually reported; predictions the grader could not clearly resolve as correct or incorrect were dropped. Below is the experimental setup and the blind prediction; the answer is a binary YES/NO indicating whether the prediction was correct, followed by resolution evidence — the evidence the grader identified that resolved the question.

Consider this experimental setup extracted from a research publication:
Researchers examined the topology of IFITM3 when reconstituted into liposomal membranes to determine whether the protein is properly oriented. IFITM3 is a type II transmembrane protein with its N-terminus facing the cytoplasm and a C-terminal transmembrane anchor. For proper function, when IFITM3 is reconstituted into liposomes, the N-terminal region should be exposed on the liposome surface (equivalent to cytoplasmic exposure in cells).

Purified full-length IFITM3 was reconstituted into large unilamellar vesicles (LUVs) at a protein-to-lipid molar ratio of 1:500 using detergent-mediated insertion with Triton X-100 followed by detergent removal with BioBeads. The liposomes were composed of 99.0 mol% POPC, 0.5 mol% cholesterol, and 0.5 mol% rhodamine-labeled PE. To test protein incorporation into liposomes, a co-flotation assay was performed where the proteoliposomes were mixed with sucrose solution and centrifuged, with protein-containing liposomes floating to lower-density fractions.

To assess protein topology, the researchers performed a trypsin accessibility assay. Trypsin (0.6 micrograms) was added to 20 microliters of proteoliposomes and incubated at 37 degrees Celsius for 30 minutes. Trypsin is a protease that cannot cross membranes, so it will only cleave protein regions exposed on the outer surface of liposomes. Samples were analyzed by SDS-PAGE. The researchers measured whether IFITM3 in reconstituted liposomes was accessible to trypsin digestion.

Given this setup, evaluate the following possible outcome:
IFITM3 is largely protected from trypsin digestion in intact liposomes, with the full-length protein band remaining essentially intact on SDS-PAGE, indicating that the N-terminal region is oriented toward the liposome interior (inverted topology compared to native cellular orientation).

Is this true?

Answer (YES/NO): NO